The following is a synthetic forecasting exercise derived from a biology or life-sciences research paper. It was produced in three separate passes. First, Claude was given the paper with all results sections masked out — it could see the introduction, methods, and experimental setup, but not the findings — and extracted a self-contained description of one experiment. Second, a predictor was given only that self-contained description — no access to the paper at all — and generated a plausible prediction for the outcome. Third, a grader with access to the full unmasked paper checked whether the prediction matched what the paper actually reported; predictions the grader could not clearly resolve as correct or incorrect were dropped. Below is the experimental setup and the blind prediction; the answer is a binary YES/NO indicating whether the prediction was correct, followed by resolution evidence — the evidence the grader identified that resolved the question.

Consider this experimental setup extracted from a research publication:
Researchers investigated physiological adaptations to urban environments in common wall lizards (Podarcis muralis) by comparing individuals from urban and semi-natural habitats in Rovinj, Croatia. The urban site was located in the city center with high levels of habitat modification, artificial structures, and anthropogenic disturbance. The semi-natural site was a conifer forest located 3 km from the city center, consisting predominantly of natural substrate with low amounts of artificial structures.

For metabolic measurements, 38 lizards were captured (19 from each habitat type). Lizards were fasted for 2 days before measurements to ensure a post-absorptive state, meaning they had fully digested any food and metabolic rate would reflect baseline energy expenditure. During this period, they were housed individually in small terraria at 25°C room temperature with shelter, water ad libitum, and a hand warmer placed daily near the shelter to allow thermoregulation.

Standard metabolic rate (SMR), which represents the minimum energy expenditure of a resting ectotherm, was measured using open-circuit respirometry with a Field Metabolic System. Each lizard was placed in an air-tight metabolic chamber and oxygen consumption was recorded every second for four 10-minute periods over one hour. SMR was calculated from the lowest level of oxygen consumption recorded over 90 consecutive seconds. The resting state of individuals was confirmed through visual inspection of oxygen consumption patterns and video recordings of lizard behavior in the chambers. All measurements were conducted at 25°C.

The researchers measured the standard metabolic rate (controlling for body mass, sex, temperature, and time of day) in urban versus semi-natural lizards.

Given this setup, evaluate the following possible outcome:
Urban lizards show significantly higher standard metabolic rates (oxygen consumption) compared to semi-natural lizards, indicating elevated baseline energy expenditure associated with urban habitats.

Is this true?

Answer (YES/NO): NO